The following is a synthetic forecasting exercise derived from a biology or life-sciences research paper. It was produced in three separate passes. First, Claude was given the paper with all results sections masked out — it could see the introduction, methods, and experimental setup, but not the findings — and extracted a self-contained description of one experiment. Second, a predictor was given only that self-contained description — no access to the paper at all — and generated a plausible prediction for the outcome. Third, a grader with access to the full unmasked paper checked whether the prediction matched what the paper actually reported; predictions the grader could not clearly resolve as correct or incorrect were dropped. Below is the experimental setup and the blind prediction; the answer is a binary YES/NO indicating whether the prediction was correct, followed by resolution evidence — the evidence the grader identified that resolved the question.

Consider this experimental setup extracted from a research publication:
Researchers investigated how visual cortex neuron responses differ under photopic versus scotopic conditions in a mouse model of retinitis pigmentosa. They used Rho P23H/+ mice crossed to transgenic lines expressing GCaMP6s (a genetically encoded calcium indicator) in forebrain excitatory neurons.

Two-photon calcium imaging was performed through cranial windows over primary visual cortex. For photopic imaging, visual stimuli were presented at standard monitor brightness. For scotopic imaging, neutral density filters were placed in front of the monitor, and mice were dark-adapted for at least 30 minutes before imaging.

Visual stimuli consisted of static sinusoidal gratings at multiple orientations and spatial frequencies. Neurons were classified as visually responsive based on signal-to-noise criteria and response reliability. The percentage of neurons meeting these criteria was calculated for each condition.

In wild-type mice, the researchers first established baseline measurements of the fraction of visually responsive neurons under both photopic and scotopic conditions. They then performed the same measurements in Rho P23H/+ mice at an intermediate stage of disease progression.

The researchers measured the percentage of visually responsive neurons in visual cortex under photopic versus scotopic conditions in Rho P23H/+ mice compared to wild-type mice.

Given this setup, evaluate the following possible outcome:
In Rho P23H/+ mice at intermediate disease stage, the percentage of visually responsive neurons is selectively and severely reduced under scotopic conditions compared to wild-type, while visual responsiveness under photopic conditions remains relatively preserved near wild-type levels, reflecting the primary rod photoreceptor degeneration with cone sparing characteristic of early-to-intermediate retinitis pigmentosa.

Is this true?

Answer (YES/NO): NO